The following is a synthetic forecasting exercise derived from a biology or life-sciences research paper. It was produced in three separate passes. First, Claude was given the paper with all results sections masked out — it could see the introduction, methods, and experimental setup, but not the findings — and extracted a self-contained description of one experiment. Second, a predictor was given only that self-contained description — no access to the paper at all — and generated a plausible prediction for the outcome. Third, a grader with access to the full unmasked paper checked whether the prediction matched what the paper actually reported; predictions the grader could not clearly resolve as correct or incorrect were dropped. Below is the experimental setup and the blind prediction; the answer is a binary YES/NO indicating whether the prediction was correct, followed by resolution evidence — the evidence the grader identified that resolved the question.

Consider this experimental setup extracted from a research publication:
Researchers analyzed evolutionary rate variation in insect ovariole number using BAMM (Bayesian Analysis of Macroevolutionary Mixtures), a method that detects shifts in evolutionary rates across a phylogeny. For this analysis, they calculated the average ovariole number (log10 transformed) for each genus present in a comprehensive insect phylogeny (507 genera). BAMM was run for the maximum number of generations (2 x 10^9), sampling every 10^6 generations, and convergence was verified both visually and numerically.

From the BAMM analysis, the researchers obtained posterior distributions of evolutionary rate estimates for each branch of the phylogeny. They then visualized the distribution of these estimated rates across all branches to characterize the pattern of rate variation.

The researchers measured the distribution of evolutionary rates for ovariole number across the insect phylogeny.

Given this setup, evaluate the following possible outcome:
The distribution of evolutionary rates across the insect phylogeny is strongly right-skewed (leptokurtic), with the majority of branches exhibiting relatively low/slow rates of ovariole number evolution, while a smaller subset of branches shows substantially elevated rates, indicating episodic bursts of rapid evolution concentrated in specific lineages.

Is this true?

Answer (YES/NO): NO